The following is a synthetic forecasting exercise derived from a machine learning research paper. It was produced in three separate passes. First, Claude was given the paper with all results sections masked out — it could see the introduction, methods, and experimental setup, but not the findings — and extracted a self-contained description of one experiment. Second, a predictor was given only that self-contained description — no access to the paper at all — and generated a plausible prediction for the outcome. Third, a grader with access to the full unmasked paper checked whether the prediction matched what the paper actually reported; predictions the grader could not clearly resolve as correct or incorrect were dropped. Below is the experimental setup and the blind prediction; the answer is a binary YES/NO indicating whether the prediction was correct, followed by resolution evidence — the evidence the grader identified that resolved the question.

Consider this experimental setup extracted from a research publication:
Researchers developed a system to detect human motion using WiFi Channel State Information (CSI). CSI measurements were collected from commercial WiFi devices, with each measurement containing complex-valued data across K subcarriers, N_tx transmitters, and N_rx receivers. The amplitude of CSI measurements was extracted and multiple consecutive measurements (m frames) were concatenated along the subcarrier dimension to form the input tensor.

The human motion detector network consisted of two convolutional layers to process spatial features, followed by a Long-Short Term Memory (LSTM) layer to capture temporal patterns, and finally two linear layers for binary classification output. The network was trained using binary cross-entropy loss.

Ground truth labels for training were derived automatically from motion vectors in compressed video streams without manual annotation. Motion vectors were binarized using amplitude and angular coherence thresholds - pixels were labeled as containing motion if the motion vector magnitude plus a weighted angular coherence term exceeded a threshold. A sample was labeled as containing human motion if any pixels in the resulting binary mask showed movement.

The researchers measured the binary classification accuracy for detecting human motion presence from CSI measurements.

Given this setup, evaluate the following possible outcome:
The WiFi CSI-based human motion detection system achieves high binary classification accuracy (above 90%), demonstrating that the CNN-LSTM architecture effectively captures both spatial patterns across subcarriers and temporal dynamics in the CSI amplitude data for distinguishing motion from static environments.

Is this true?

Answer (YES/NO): YES